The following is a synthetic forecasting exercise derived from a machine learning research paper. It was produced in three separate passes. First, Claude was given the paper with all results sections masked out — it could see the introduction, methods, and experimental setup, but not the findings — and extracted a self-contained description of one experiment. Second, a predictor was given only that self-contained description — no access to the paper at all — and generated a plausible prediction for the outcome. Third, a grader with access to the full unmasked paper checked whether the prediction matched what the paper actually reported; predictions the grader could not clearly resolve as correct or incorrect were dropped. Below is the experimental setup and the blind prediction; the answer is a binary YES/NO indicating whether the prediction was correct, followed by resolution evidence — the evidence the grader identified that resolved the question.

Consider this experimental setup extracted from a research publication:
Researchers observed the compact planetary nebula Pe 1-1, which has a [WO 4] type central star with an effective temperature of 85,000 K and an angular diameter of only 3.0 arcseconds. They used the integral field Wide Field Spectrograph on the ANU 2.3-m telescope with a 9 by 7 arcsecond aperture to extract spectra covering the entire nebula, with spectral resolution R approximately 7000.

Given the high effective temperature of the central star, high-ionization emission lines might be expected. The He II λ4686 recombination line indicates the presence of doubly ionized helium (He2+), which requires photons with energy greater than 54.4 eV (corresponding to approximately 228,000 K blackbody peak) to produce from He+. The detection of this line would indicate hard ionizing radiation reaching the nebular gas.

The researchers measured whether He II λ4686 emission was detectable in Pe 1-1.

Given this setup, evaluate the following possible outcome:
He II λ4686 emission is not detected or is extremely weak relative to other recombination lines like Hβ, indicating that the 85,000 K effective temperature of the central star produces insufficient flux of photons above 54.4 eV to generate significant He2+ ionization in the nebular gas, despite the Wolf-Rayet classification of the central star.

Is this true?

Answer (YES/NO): YES